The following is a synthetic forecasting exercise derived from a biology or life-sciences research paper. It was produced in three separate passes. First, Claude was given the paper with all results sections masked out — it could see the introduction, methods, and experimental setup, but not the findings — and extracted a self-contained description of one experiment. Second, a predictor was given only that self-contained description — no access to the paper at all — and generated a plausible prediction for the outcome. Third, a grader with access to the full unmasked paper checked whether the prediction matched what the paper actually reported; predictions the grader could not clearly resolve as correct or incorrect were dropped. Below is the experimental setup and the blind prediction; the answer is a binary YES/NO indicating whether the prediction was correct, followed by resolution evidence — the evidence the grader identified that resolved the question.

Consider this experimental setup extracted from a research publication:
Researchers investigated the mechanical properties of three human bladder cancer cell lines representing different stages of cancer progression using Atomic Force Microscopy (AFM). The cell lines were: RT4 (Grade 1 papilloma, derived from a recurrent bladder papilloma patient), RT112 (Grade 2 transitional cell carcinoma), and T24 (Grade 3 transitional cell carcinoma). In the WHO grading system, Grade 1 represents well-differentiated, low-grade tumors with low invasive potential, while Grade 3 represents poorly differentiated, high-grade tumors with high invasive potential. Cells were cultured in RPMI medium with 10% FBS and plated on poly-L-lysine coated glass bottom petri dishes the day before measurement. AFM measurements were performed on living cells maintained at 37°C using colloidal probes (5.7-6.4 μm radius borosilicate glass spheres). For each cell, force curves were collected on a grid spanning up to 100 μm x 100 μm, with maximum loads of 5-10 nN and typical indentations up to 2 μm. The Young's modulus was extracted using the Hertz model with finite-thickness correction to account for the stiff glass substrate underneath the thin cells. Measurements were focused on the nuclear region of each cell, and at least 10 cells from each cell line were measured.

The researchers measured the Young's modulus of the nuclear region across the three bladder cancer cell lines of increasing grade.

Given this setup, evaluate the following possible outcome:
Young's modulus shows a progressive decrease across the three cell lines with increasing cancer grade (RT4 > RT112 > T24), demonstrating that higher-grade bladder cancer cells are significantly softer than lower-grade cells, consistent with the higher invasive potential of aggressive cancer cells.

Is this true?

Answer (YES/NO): NO